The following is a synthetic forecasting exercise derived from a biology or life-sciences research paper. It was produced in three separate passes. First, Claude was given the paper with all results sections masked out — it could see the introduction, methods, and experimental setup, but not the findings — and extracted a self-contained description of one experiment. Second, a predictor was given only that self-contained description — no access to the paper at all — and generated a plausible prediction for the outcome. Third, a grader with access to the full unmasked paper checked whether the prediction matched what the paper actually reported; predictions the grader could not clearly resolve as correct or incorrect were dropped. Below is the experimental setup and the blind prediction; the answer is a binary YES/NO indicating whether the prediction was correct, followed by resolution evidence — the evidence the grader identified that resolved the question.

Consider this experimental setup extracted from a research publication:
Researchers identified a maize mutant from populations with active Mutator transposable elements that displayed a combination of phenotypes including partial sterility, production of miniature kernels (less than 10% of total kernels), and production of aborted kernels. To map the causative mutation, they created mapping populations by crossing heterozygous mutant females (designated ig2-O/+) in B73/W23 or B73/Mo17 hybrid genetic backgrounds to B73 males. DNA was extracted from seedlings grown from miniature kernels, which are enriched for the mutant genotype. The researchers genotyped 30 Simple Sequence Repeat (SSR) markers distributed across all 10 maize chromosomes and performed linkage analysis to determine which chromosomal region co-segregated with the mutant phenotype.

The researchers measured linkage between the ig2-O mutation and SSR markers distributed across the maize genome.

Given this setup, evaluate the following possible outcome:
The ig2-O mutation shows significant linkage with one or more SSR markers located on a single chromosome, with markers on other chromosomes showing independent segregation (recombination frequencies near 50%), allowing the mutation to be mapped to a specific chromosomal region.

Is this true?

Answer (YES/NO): YES